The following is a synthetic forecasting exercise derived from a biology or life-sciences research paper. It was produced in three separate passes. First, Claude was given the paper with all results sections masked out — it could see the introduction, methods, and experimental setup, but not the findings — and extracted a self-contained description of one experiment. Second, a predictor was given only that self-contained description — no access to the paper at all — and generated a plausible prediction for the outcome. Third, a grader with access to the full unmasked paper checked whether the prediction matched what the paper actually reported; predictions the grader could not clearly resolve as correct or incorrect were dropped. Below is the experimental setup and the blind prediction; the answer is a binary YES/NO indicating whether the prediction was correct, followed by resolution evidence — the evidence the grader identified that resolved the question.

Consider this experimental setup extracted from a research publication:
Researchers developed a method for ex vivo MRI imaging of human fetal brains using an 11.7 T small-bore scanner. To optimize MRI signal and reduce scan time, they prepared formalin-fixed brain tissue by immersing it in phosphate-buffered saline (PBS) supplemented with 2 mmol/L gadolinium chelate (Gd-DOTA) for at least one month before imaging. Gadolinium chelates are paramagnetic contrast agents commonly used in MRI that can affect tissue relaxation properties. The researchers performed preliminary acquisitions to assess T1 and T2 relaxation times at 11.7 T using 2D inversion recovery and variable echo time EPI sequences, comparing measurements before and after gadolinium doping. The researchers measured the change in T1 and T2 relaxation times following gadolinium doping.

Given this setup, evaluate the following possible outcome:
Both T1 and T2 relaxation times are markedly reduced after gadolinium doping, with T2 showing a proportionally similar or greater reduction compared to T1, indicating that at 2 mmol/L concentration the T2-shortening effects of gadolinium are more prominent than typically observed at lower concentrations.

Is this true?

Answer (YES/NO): NO